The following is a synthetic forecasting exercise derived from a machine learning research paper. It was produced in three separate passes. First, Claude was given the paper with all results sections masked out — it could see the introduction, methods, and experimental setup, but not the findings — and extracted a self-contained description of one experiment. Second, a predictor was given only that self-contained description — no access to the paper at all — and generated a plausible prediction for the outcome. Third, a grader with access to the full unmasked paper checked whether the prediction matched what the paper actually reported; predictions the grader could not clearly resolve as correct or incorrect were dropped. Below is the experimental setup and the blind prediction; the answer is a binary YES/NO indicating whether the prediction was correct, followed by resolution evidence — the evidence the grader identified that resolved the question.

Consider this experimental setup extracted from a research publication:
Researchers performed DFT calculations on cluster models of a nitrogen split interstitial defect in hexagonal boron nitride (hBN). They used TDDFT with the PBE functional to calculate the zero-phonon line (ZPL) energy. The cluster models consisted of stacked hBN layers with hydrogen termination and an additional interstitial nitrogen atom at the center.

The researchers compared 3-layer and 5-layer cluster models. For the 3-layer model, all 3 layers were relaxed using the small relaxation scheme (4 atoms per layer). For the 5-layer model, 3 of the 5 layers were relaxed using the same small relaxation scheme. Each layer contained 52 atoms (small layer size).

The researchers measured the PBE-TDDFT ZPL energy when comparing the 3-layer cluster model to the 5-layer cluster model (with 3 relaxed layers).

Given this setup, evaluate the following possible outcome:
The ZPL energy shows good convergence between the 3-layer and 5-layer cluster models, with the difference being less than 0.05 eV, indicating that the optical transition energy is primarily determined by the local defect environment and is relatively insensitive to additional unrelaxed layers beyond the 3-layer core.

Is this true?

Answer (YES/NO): NO